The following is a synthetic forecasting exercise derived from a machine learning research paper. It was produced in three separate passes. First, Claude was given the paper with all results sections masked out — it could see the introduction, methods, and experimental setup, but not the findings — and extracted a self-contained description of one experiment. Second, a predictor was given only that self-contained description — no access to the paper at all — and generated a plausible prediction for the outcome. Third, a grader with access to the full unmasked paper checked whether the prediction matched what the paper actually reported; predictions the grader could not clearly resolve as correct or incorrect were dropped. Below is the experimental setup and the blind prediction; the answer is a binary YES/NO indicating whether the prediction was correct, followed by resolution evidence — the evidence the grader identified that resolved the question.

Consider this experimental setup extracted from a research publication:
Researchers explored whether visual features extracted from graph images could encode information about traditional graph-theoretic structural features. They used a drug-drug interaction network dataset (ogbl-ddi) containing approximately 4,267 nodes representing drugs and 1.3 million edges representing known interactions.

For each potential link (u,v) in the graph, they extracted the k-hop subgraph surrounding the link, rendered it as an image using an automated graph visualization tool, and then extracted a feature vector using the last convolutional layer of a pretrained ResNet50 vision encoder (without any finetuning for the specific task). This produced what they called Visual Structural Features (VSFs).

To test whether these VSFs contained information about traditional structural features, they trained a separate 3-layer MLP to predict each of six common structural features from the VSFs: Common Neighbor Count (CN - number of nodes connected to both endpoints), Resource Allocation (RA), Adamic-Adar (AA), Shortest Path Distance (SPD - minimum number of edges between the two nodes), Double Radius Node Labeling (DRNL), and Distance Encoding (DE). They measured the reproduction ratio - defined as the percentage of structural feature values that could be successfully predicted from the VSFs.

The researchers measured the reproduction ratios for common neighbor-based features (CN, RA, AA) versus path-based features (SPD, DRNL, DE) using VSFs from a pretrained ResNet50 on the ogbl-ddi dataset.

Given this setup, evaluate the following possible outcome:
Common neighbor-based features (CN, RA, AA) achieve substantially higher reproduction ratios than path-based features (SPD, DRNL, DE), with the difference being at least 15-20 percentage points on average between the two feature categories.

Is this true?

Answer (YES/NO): NO